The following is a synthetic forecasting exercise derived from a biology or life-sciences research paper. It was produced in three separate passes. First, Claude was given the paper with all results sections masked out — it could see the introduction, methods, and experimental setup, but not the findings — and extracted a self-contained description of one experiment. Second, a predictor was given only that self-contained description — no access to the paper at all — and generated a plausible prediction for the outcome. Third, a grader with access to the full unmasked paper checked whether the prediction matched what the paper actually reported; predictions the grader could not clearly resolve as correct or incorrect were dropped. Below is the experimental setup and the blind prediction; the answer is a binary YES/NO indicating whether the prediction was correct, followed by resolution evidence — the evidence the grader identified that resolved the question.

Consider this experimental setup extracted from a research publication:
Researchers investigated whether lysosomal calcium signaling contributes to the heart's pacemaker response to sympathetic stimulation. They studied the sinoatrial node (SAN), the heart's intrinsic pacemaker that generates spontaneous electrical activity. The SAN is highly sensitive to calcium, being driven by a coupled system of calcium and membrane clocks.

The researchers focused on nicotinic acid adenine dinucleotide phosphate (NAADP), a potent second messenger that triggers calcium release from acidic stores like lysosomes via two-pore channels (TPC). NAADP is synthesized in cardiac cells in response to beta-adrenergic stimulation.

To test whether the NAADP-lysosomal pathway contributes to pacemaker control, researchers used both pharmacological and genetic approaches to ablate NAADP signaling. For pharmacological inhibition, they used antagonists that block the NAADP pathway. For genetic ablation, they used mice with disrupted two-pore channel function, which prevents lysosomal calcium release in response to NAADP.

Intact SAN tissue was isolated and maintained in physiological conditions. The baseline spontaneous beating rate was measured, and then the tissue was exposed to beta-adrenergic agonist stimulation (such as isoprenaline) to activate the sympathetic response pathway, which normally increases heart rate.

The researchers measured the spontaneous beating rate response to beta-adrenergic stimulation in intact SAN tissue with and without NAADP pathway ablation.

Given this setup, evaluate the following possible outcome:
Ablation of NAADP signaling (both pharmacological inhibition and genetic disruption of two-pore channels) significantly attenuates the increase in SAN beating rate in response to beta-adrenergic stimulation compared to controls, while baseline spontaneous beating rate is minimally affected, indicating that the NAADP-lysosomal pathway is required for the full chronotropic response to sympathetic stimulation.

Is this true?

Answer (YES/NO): YES